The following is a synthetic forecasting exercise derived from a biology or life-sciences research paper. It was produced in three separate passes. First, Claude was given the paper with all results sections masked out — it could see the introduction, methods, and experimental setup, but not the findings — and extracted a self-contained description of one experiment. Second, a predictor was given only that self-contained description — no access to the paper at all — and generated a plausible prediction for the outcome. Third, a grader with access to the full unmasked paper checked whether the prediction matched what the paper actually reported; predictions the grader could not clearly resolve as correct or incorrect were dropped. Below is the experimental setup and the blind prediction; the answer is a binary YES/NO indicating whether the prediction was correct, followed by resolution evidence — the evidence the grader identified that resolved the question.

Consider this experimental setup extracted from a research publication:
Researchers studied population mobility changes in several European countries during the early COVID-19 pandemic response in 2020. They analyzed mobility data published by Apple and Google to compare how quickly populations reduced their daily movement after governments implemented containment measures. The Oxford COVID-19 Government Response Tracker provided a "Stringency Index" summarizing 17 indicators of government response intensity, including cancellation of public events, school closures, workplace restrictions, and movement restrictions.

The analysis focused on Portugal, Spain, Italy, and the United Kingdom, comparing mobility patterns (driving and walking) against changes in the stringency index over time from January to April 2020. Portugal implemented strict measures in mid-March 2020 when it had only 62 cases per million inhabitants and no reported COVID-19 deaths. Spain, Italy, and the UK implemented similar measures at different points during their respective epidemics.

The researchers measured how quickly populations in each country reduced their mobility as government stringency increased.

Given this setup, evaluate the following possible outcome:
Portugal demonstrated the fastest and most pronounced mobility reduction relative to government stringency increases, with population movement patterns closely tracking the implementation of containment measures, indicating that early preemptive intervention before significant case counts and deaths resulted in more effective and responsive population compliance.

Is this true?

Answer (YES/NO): NO